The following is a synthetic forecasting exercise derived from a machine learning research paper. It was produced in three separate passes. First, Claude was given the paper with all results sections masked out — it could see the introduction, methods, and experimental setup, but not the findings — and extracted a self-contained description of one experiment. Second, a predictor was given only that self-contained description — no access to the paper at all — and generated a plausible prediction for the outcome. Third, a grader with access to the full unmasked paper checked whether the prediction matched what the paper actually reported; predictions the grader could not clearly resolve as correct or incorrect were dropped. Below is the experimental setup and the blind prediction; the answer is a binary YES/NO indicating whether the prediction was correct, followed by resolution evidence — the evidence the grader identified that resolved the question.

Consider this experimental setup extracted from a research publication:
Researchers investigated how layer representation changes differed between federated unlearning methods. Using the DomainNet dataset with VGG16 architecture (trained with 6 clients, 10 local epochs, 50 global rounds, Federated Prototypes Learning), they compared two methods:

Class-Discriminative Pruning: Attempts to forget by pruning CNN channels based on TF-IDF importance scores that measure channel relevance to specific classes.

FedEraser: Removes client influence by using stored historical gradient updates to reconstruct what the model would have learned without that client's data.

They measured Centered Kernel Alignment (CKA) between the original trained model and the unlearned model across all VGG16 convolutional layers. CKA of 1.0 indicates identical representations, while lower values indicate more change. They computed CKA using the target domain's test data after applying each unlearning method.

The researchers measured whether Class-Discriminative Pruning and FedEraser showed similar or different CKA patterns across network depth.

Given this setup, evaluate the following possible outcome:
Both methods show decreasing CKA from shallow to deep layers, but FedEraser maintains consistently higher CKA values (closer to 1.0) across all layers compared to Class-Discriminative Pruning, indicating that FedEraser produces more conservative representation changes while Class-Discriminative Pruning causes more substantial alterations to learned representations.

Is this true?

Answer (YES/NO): NO